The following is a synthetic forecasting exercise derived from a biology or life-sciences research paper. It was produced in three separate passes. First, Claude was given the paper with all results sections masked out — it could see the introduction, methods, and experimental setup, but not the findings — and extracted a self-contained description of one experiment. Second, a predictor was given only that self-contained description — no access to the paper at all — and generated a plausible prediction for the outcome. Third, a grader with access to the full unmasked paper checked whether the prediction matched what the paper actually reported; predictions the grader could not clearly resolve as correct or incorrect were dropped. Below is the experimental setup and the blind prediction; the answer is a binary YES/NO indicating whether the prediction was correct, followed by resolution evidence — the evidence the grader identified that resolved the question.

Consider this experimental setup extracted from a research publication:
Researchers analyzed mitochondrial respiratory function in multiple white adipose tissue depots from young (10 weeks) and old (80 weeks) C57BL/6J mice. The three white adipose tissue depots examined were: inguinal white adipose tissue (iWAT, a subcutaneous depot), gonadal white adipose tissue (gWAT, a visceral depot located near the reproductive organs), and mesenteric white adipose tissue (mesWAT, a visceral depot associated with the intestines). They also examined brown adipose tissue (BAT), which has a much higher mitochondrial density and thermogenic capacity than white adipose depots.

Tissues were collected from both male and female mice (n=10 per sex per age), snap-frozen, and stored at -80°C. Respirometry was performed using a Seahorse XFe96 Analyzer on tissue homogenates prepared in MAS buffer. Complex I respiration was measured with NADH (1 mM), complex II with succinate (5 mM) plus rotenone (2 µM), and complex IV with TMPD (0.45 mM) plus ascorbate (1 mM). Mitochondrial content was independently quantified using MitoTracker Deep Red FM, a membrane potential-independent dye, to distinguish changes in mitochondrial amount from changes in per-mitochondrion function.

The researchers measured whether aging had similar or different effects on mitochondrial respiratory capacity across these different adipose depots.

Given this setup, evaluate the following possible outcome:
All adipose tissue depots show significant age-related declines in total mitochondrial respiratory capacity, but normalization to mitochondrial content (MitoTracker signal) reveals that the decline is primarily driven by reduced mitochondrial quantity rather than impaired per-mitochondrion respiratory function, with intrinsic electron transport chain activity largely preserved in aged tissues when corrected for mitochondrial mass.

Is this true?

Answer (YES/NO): NO